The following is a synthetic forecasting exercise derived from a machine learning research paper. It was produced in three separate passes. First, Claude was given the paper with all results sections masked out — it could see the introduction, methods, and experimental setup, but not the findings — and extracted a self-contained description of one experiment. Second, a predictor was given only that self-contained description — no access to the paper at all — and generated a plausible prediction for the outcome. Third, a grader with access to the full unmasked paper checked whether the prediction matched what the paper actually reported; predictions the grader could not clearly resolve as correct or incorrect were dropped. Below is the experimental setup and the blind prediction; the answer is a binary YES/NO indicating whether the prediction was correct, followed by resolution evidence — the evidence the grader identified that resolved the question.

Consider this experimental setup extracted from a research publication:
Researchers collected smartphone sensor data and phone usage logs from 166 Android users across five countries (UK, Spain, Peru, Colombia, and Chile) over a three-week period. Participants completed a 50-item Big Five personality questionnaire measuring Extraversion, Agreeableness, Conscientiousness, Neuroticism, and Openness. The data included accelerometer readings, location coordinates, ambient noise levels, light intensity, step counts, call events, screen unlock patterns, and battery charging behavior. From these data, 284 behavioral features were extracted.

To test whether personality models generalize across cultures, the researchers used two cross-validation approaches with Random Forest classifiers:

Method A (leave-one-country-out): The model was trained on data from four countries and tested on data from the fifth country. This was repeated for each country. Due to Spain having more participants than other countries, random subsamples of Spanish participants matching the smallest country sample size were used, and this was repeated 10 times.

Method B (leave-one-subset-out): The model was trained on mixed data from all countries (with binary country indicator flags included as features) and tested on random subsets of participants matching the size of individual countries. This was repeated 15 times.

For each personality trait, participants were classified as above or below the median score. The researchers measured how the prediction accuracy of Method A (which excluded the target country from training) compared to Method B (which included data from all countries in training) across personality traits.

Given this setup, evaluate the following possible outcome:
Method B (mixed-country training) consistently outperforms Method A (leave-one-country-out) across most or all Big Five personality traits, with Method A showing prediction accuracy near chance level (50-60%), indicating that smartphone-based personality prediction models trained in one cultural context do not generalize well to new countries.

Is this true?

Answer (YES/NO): NO